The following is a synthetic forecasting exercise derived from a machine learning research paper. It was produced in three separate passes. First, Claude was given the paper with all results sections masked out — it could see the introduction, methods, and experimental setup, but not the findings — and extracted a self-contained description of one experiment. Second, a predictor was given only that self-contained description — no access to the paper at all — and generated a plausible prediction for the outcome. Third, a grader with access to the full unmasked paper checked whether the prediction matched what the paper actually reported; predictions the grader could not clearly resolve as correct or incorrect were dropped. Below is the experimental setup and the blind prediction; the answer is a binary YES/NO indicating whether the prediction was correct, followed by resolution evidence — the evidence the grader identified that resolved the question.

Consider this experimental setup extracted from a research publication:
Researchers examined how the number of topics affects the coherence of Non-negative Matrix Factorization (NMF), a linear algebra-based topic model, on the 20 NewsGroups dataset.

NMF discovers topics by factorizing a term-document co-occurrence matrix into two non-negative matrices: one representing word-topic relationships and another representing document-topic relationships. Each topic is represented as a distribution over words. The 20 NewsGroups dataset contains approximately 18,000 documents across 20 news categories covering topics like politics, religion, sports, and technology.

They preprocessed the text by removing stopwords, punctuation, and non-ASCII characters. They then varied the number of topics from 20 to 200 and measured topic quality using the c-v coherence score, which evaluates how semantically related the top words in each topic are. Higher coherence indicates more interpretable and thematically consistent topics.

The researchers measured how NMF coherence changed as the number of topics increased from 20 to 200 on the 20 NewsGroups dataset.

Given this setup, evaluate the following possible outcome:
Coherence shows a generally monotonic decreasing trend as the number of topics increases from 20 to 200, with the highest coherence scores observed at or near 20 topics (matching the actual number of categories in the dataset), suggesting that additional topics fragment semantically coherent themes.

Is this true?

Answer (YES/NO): NO